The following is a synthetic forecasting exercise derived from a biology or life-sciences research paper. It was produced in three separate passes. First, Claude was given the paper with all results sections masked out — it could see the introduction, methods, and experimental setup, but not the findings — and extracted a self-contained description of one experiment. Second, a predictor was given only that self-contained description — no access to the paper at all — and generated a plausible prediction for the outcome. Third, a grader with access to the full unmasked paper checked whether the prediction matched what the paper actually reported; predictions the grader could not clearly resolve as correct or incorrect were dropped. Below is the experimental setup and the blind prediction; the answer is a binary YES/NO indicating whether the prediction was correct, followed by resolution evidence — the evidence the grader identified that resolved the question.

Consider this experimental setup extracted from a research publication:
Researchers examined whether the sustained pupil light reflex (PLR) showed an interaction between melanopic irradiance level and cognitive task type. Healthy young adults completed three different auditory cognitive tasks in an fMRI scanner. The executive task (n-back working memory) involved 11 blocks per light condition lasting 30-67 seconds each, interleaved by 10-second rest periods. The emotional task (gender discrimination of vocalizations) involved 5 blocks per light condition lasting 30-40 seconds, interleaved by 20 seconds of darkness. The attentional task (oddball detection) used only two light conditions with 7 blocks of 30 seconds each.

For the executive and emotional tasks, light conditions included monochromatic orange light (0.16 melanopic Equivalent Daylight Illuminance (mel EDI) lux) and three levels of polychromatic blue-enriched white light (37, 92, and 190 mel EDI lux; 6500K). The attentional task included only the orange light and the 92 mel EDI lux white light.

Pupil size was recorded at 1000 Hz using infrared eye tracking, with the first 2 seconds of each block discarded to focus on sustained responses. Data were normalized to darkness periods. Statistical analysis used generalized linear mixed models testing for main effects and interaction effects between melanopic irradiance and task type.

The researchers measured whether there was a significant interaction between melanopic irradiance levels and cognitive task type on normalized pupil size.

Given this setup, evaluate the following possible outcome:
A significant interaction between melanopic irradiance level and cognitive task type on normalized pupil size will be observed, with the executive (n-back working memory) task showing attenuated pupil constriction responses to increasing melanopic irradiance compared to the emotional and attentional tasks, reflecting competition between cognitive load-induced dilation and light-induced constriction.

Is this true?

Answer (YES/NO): NO